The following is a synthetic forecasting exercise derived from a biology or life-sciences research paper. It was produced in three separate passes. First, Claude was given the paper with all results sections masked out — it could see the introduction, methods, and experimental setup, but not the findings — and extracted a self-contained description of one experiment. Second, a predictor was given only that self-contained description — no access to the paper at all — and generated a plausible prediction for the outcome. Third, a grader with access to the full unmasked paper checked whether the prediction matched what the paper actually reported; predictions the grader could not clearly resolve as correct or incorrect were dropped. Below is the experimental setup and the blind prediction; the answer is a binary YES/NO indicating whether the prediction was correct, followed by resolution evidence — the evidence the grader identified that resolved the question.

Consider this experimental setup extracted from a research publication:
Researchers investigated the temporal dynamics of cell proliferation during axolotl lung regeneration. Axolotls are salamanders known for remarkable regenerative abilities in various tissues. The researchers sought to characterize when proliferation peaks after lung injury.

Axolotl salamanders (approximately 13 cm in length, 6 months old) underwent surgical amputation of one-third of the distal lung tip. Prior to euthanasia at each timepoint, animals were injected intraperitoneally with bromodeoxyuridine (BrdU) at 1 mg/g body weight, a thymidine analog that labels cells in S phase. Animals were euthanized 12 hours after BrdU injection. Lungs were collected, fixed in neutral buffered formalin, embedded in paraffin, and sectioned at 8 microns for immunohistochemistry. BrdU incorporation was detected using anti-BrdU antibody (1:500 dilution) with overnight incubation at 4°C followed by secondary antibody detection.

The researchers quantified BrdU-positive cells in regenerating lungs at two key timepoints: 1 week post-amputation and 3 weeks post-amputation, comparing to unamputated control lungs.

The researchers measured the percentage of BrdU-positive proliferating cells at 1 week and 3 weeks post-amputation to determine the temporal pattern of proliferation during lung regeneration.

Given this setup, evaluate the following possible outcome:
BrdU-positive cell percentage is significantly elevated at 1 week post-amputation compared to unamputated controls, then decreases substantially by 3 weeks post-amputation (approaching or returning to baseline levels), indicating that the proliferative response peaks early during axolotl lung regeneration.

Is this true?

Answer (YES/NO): NO